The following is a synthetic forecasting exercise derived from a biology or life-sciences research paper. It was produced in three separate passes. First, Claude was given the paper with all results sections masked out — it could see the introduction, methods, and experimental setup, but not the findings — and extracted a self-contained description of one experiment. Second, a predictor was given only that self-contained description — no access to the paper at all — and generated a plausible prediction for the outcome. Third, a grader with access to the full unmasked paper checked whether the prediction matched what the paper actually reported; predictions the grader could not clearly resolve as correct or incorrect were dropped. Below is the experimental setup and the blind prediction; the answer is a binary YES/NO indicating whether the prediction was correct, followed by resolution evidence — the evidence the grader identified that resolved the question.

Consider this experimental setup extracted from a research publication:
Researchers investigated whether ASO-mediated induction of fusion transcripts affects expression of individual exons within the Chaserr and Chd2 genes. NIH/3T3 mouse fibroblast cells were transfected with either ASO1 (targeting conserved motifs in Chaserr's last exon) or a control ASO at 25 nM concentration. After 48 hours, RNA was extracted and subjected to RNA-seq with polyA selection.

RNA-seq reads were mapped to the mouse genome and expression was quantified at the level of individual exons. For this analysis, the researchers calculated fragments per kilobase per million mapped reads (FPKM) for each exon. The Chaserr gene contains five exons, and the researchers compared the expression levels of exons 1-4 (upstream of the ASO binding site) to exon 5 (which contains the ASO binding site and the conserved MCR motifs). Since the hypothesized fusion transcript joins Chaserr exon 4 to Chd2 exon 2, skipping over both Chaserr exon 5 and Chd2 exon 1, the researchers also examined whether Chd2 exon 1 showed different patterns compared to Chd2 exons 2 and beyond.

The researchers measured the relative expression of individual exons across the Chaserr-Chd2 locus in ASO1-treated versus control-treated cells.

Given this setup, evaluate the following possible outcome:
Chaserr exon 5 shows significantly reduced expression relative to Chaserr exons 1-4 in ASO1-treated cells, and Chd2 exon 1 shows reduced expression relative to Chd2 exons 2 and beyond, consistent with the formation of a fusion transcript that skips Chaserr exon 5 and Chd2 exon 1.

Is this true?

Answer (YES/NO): NO